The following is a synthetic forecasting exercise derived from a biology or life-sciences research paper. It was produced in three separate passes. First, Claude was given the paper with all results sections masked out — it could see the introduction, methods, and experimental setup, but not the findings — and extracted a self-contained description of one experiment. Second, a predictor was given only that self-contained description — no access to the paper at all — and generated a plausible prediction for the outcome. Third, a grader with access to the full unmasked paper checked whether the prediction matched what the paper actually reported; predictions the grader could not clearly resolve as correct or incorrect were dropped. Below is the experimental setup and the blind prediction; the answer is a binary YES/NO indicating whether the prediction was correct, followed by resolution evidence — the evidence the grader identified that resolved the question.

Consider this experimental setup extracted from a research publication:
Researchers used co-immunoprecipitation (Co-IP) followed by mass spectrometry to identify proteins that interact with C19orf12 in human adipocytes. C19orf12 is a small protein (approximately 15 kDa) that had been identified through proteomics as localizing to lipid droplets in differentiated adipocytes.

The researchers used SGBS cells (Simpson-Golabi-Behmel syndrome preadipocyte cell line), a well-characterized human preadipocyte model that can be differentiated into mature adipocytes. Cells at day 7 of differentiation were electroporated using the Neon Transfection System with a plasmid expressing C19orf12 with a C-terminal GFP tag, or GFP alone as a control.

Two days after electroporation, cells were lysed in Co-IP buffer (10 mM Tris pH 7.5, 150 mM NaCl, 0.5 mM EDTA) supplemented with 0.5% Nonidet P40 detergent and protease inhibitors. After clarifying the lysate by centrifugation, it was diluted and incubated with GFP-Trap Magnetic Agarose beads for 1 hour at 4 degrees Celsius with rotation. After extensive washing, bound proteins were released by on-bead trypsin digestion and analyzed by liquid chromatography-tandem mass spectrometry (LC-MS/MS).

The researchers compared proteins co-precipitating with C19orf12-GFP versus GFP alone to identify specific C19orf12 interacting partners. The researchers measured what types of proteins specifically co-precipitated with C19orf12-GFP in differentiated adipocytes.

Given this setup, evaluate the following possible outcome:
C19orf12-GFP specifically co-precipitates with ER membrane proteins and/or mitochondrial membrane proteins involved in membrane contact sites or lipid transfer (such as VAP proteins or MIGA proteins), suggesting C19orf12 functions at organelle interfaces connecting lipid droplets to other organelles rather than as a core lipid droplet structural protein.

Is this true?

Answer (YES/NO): NO